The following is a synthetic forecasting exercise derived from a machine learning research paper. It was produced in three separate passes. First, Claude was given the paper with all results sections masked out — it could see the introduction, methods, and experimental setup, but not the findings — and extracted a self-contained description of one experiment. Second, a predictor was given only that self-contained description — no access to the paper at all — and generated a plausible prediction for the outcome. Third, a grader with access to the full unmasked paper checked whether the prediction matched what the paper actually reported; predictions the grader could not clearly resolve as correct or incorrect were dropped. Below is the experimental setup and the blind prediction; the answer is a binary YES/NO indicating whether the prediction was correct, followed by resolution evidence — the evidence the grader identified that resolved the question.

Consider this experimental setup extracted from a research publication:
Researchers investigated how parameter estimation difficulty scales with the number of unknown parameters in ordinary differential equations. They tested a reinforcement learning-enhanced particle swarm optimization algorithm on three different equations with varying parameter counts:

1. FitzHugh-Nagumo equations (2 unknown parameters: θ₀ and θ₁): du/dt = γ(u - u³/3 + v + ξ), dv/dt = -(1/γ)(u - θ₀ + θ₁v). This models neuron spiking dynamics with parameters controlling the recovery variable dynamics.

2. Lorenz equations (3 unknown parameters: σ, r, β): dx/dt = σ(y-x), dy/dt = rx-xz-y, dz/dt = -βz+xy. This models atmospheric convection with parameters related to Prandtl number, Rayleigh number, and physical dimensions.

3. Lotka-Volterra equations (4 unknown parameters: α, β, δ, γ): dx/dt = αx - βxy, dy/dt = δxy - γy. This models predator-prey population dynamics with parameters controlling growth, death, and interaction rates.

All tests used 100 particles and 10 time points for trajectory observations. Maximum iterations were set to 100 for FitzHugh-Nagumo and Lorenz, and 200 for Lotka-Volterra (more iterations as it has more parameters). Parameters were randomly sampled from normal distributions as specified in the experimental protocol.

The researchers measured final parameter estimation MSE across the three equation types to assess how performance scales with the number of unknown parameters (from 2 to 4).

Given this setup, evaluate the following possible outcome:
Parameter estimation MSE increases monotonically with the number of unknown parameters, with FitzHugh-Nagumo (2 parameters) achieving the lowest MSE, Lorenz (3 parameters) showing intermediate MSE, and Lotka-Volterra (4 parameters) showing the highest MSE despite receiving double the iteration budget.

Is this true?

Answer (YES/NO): NO